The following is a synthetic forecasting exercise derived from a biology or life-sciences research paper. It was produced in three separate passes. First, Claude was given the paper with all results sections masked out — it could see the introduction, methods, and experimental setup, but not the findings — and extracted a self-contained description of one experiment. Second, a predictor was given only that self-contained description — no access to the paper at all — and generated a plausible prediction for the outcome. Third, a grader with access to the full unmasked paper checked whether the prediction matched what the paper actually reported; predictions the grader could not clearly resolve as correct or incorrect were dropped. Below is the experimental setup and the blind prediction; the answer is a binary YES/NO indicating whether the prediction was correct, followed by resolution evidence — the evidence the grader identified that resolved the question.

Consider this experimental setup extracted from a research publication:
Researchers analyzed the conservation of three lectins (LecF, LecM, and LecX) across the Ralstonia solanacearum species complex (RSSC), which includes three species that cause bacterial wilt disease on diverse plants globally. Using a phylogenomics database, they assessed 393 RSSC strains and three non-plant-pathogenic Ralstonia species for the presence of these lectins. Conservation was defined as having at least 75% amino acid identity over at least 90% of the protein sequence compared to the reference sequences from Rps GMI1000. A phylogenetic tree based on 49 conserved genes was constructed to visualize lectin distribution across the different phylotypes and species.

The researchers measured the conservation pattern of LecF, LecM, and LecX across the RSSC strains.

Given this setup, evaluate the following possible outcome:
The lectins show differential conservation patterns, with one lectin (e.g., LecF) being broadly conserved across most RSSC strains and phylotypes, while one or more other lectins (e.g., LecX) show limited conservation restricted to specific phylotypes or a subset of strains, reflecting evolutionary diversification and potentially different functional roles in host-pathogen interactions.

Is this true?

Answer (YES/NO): YES